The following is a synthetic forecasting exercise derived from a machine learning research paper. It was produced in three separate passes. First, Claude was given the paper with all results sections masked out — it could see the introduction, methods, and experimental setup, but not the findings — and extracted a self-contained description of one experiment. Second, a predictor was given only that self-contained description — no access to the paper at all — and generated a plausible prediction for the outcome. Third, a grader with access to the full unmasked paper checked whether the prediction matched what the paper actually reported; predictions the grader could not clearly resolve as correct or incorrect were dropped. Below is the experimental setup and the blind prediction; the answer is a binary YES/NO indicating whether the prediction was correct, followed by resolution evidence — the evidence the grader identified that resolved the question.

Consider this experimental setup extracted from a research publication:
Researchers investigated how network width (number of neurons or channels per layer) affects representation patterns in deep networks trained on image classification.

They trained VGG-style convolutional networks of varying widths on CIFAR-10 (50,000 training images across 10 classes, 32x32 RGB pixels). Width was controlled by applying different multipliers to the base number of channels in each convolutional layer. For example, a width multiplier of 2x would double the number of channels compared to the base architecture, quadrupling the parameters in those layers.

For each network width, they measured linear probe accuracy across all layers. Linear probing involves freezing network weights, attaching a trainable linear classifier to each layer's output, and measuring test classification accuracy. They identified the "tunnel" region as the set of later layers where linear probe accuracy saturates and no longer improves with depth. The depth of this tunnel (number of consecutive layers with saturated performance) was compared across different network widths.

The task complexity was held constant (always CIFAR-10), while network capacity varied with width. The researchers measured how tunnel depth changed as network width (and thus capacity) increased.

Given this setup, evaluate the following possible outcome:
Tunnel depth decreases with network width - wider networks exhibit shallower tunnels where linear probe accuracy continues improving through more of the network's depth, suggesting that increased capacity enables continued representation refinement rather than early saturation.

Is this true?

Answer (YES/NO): NO